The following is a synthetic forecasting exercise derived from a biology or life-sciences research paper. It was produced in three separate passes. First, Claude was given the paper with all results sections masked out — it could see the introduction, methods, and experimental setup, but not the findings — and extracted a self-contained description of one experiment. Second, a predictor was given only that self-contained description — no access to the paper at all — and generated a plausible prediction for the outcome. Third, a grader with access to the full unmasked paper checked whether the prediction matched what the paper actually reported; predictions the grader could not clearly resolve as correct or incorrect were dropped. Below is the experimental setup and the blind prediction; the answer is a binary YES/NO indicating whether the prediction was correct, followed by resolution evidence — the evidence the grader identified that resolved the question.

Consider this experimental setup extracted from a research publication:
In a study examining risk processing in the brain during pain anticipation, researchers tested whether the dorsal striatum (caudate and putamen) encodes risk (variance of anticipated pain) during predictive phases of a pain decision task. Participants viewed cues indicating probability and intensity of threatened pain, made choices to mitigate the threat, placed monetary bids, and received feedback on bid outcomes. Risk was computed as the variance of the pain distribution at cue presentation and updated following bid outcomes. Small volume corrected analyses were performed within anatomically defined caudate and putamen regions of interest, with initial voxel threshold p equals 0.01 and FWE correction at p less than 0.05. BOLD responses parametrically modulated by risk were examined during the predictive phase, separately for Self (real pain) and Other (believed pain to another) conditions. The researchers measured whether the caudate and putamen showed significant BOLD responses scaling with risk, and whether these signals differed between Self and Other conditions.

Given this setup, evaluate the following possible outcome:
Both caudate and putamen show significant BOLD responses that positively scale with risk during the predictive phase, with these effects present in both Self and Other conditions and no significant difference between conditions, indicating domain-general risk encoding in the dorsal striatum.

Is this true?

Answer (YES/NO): NO